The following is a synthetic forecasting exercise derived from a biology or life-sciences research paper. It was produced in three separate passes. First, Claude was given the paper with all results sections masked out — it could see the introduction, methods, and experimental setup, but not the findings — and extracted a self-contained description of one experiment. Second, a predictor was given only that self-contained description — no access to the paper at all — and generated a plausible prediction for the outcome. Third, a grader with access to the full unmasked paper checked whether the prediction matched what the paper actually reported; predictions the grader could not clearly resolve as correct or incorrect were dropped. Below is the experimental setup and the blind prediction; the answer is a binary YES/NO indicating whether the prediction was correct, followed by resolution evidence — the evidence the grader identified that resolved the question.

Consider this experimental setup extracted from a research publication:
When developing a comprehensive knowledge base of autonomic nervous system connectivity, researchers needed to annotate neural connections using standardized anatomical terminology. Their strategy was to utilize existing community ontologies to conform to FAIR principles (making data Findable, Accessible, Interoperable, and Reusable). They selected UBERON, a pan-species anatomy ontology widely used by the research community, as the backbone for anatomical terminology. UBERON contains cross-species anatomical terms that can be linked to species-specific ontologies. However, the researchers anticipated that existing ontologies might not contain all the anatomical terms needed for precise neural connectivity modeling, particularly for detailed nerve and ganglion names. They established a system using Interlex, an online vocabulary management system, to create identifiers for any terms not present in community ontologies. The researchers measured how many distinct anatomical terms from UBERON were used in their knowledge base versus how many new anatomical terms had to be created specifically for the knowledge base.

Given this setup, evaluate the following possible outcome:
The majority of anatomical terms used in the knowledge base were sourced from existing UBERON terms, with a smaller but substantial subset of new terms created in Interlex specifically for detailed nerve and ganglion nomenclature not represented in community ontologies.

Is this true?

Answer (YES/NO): NO